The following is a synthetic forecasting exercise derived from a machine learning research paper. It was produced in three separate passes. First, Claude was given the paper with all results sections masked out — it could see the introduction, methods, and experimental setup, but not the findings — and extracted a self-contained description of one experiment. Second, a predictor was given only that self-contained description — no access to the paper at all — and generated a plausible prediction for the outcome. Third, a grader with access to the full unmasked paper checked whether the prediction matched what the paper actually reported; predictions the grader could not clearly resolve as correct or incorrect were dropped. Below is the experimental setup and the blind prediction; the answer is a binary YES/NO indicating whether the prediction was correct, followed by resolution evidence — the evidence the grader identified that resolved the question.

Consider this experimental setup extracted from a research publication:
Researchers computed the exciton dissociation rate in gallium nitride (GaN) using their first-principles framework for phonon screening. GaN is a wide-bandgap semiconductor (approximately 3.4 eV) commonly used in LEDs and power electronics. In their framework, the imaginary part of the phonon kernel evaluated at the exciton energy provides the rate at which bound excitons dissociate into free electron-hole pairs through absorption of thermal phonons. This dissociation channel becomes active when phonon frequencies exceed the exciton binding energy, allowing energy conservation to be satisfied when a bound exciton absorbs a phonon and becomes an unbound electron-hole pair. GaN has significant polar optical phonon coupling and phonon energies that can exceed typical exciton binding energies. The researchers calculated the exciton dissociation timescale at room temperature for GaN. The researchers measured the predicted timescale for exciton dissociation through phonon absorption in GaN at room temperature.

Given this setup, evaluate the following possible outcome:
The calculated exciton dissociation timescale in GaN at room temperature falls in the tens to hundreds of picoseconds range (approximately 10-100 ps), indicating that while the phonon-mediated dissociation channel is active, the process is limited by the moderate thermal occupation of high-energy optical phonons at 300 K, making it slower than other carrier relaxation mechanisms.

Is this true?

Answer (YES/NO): NO